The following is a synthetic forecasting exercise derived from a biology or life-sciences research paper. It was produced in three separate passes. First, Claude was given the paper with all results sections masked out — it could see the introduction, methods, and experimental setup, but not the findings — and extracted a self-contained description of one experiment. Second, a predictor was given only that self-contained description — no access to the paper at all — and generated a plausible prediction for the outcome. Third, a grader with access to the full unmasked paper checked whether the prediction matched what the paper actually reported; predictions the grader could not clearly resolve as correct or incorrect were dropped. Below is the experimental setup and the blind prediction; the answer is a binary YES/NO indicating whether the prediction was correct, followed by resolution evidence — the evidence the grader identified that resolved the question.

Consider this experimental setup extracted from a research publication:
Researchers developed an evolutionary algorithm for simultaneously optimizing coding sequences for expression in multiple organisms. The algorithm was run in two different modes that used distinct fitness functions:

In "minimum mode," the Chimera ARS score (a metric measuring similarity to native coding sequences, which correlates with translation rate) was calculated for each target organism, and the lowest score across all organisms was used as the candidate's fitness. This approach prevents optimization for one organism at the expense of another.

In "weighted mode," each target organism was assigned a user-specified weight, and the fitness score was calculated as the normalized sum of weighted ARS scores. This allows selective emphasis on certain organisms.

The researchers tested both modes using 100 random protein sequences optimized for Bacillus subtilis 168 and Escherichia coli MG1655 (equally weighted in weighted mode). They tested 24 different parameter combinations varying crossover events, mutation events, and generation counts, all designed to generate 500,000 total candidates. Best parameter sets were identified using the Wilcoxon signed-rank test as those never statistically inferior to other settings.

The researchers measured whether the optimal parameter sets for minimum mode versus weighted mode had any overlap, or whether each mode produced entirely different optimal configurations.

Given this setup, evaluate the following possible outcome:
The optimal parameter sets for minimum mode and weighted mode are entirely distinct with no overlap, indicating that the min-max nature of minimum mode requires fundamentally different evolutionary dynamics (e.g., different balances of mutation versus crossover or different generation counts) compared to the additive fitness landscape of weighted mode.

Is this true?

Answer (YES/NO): NO